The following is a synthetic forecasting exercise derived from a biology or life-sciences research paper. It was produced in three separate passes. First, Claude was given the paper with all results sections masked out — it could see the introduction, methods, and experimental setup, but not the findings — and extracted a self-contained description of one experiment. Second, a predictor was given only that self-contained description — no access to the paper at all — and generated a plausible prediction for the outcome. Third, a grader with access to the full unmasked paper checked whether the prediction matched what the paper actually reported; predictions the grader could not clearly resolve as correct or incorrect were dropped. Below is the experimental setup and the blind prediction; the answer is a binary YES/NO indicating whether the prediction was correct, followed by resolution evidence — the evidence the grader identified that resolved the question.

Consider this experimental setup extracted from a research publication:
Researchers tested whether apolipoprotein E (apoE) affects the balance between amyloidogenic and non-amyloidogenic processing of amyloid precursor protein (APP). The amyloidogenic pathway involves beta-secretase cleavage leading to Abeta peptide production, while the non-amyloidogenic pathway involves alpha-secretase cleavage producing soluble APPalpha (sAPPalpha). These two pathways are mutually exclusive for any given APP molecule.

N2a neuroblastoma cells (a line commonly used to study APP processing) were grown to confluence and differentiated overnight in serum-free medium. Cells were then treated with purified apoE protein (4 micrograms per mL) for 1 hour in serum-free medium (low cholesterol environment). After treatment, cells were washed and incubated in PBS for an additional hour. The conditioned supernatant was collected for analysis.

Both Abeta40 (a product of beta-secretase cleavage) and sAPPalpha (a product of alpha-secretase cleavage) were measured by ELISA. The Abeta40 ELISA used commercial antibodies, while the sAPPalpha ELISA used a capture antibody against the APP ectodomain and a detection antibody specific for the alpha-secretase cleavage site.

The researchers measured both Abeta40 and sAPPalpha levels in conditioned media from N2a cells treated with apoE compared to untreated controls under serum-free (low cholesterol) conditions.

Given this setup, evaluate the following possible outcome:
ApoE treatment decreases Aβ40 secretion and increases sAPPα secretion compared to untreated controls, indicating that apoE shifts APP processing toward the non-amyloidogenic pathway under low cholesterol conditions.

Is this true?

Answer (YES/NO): YES